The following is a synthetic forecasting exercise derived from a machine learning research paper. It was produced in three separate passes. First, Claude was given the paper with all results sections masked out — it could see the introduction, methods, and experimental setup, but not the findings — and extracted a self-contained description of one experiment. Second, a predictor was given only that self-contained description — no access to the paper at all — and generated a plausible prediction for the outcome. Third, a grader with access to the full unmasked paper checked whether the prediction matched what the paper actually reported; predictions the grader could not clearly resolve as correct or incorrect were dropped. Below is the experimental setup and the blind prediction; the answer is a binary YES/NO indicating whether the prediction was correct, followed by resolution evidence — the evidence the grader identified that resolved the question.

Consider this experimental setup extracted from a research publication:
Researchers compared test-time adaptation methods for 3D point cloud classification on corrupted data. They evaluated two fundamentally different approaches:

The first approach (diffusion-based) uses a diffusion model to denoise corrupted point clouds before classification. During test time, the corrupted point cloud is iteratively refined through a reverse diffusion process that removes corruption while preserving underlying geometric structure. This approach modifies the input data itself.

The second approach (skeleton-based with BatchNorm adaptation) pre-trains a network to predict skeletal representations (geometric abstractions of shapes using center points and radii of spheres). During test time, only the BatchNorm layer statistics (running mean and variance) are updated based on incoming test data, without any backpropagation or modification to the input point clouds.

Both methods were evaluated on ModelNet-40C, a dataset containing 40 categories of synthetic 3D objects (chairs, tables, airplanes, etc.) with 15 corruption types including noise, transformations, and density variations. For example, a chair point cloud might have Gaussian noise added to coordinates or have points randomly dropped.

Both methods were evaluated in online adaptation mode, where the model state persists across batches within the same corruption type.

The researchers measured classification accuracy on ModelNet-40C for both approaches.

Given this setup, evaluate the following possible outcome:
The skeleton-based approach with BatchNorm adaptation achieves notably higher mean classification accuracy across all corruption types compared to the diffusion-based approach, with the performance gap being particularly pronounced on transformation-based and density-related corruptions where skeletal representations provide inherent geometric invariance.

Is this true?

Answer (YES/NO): NO